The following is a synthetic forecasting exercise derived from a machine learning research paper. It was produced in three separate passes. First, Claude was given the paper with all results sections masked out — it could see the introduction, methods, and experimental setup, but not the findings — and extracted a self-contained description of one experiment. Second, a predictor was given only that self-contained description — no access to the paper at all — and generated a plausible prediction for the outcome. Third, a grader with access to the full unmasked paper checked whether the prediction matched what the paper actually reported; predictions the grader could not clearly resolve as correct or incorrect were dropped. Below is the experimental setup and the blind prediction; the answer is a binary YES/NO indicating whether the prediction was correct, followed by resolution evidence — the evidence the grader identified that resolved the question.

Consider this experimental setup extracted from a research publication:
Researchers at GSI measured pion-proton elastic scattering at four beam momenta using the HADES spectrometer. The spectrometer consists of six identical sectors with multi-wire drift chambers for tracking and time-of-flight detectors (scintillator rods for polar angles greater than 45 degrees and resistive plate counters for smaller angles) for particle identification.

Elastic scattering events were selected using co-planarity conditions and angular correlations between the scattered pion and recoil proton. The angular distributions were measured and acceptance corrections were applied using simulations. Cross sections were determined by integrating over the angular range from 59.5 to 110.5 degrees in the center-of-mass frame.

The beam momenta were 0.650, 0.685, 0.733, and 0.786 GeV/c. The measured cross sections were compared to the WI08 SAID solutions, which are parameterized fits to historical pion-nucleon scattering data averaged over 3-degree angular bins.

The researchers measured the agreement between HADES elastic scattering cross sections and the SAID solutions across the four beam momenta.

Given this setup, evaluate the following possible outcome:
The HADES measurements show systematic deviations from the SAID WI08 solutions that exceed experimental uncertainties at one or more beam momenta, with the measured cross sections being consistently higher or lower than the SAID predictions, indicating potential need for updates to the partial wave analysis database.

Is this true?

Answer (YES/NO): NO